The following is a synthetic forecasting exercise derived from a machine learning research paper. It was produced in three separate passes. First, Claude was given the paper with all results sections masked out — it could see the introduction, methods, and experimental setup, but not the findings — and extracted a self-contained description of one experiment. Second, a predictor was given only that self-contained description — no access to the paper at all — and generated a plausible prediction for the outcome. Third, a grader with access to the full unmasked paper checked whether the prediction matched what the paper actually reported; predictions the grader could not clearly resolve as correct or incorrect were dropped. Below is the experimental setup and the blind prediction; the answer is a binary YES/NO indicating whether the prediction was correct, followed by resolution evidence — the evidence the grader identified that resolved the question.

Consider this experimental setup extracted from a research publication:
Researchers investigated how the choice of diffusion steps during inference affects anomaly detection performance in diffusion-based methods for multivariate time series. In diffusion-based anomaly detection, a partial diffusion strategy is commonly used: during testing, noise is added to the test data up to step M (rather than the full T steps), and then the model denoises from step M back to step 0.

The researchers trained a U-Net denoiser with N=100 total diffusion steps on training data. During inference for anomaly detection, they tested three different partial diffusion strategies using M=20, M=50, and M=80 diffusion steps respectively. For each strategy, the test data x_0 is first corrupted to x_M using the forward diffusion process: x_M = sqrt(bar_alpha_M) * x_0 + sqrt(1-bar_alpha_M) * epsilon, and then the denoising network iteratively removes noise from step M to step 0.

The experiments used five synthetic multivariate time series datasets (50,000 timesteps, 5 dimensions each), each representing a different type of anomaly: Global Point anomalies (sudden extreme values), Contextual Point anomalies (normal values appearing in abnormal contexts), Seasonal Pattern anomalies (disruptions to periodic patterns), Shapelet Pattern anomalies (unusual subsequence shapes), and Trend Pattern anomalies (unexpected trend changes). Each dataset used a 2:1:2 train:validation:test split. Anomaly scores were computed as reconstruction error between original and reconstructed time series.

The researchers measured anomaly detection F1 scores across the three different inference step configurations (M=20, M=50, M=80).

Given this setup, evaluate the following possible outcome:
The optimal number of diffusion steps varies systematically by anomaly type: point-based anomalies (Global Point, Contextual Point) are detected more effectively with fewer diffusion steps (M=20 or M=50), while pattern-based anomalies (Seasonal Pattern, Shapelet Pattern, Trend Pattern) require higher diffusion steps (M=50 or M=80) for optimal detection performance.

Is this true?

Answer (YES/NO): NO